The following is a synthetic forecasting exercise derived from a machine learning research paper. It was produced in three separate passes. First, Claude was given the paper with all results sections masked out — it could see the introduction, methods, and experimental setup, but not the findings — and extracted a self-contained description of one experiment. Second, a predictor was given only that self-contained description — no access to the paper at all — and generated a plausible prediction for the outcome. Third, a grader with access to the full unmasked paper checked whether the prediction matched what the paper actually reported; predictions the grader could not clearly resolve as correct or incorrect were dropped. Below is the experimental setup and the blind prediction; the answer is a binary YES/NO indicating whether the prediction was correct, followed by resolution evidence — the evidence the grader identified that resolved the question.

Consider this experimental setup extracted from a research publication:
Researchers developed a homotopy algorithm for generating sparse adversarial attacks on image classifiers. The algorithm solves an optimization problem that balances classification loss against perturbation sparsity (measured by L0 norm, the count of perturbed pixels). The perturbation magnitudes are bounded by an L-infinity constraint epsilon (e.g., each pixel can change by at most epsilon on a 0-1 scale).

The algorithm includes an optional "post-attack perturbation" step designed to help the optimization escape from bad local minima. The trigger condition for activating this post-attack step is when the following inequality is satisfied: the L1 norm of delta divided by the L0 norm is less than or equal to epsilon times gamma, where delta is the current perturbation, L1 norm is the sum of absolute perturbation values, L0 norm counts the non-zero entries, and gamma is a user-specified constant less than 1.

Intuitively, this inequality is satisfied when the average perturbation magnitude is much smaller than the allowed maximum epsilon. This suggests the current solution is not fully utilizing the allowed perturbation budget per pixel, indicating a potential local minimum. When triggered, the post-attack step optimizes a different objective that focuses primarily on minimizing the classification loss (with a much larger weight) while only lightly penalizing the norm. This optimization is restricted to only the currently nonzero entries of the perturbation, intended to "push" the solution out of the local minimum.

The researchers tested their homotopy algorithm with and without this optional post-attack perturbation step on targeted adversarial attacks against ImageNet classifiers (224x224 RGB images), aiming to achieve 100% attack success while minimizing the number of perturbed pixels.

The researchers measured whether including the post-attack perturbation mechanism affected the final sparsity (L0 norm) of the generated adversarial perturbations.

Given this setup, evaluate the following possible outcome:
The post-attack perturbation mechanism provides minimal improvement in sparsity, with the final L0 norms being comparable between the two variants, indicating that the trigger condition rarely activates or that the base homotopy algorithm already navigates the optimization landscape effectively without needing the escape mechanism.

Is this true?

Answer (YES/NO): NO